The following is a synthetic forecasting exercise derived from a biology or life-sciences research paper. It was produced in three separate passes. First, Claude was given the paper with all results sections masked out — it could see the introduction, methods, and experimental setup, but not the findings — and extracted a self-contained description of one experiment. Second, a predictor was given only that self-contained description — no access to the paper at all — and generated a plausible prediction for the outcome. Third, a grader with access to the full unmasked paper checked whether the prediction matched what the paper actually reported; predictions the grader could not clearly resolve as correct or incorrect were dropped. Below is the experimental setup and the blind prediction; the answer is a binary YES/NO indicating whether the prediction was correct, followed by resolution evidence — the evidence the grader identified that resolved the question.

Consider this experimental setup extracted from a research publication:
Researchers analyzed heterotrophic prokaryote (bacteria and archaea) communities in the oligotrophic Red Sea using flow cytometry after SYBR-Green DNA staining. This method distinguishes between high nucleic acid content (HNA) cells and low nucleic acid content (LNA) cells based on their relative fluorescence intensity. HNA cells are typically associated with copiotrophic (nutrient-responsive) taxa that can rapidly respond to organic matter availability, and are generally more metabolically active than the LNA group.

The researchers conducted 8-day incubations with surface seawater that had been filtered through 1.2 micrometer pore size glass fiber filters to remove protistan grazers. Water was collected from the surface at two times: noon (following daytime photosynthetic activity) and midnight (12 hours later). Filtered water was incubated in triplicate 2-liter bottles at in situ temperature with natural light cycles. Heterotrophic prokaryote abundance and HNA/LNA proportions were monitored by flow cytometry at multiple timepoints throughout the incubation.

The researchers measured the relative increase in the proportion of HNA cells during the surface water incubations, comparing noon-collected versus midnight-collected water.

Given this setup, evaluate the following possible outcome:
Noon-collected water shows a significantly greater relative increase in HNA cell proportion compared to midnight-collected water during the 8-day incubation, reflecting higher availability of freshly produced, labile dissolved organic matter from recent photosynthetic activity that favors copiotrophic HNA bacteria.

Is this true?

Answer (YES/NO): YES